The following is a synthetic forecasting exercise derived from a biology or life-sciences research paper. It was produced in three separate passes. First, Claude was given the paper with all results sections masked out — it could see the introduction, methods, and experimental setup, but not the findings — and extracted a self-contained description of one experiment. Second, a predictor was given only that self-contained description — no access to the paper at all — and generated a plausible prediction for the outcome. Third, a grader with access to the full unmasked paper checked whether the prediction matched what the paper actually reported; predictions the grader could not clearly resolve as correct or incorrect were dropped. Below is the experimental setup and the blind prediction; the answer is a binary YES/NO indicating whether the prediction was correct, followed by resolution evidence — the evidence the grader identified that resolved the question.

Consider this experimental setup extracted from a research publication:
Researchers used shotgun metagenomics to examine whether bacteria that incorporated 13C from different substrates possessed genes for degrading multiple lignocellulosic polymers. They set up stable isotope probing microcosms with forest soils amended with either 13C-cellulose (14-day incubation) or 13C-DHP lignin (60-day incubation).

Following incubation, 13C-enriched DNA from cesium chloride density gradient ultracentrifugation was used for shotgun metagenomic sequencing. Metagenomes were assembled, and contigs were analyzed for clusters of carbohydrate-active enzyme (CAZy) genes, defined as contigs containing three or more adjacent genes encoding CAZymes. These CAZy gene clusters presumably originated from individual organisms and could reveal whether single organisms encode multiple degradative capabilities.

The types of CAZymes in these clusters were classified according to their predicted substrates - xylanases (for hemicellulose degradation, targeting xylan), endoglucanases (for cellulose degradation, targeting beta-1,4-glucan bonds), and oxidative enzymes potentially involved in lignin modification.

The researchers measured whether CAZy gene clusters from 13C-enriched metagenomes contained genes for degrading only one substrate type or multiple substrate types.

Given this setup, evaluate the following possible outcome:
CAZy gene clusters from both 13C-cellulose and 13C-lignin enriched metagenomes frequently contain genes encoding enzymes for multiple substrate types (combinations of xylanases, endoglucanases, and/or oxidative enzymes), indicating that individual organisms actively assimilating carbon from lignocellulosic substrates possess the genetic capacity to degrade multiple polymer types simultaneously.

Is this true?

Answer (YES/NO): NO